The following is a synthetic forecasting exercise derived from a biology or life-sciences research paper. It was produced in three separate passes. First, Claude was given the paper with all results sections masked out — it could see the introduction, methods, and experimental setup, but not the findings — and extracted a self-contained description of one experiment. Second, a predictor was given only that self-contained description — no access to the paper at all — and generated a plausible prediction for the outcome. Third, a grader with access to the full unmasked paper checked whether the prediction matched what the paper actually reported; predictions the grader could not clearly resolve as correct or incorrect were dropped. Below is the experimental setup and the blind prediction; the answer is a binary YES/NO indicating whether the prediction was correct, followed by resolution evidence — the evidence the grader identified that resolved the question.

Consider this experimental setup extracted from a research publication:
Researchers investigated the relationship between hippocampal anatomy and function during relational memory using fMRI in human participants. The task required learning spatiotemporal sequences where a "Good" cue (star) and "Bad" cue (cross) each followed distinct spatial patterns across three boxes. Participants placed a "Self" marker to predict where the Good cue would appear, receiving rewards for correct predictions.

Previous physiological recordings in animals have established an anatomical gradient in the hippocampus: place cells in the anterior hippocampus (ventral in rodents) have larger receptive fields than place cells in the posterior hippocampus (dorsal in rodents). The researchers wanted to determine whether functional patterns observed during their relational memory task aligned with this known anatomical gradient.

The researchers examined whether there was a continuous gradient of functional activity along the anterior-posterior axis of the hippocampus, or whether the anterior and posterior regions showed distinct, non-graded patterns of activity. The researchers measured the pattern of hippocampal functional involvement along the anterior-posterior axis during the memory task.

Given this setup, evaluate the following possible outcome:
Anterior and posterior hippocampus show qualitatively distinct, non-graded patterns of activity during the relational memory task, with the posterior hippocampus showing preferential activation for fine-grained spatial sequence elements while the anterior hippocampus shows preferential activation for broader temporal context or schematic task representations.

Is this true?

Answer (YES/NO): NO